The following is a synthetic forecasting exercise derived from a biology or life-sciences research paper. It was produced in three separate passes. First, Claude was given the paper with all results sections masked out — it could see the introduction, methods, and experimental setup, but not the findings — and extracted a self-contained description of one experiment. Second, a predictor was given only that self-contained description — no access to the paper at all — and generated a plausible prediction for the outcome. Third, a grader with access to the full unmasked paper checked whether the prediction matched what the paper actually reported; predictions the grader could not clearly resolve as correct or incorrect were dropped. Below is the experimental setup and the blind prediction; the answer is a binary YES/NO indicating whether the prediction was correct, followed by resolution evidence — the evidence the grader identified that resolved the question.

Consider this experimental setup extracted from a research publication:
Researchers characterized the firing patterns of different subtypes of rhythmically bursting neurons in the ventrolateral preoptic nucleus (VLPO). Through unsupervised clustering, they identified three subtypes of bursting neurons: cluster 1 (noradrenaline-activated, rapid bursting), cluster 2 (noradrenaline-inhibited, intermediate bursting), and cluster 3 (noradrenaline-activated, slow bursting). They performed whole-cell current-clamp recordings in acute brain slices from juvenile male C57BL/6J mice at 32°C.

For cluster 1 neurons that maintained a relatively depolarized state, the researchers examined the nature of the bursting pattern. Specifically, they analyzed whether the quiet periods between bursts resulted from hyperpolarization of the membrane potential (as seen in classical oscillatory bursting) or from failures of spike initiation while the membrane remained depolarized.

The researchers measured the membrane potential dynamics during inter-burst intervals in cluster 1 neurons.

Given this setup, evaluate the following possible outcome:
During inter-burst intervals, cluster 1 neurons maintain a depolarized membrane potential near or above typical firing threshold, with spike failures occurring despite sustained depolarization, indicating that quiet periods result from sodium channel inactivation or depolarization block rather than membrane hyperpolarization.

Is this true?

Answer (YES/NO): YES